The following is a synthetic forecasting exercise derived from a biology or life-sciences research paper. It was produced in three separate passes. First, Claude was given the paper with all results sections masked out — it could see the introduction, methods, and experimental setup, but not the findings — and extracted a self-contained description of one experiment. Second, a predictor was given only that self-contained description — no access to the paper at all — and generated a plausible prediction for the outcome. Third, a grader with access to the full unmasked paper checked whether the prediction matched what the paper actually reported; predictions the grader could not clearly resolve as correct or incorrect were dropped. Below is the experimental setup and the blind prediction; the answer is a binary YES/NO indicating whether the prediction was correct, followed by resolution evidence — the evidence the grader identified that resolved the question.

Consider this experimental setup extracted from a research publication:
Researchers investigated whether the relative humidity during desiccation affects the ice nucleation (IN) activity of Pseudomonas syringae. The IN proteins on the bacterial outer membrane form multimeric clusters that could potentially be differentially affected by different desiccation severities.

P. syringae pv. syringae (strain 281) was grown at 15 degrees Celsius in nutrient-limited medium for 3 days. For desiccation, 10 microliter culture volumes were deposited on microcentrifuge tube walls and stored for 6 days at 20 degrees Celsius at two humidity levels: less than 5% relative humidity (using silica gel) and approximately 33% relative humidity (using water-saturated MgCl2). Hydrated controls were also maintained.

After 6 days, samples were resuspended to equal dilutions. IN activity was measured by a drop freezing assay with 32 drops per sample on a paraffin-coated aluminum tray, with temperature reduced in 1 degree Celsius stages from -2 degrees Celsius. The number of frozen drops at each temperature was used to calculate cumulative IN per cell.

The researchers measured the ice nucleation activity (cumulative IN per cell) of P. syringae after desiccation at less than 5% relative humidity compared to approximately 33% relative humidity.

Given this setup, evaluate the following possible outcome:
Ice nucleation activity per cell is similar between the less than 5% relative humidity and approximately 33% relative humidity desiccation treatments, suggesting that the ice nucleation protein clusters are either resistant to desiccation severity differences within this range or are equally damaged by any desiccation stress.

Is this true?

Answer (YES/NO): YES